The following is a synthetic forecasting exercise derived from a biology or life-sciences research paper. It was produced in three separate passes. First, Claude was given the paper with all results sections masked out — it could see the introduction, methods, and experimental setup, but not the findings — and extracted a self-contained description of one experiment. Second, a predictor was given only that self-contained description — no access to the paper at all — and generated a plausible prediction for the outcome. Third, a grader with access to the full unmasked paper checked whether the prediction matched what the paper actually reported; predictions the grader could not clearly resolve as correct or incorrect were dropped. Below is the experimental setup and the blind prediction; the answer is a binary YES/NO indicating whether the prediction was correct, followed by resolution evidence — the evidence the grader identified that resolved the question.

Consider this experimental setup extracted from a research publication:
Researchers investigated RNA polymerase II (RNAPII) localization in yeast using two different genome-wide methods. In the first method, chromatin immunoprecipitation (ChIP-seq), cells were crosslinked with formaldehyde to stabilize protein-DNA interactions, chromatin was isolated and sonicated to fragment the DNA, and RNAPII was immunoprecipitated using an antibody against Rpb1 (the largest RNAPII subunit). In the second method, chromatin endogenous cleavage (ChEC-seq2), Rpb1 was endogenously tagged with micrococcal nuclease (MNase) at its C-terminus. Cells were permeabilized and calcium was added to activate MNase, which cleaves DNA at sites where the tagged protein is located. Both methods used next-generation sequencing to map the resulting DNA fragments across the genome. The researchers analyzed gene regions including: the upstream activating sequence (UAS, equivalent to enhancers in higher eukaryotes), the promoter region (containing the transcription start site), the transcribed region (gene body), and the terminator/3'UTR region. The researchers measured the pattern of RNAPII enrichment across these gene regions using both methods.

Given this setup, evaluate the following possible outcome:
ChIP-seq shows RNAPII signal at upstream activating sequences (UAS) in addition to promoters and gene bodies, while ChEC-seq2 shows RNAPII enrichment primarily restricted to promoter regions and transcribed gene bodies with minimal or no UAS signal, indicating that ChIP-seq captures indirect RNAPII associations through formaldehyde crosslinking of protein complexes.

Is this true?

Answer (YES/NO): NO